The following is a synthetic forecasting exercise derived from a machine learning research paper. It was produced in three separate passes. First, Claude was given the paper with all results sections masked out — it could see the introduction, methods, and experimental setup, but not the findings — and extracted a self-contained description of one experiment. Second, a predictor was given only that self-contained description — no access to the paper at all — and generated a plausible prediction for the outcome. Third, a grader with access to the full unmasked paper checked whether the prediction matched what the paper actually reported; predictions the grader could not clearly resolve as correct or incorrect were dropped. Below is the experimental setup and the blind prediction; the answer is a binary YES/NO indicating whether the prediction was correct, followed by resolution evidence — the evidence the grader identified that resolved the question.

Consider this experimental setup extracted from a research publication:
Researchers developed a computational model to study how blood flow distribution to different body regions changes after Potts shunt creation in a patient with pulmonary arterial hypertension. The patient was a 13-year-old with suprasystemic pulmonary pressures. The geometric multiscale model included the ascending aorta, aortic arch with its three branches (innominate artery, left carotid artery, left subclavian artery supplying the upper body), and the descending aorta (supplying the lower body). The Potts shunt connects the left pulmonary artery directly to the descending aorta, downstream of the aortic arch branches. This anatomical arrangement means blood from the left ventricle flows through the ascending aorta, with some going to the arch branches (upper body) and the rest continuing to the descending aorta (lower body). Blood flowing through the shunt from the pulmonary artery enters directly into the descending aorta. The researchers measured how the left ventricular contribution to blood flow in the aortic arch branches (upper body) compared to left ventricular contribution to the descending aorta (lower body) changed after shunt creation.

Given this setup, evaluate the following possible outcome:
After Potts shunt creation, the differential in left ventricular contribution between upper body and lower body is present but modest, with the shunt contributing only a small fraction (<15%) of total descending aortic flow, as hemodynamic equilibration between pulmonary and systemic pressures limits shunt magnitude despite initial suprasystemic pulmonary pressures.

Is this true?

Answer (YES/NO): NO